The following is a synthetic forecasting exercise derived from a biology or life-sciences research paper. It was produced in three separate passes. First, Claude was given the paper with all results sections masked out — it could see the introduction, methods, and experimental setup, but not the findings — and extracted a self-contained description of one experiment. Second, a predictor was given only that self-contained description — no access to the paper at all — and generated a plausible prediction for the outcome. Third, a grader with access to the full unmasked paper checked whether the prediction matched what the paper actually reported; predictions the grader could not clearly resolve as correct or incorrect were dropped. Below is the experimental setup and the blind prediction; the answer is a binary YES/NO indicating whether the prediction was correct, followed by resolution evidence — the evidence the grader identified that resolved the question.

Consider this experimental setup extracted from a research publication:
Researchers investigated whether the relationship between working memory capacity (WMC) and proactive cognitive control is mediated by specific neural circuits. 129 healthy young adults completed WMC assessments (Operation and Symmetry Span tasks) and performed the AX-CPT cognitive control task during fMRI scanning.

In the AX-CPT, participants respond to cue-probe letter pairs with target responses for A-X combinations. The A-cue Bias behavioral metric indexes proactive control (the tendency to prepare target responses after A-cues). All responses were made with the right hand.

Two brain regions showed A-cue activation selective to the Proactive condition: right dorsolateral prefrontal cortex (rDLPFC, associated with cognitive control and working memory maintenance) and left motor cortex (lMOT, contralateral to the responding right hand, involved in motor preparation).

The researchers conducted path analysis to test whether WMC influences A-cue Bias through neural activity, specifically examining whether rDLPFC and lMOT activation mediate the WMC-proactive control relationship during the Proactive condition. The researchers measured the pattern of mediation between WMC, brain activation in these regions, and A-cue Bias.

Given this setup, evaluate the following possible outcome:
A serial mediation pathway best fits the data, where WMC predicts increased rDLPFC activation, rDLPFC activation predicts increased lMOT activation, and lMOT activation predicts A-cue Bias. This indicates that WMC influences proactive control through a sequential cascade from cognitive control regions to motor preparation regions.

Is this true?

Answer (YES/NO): YES